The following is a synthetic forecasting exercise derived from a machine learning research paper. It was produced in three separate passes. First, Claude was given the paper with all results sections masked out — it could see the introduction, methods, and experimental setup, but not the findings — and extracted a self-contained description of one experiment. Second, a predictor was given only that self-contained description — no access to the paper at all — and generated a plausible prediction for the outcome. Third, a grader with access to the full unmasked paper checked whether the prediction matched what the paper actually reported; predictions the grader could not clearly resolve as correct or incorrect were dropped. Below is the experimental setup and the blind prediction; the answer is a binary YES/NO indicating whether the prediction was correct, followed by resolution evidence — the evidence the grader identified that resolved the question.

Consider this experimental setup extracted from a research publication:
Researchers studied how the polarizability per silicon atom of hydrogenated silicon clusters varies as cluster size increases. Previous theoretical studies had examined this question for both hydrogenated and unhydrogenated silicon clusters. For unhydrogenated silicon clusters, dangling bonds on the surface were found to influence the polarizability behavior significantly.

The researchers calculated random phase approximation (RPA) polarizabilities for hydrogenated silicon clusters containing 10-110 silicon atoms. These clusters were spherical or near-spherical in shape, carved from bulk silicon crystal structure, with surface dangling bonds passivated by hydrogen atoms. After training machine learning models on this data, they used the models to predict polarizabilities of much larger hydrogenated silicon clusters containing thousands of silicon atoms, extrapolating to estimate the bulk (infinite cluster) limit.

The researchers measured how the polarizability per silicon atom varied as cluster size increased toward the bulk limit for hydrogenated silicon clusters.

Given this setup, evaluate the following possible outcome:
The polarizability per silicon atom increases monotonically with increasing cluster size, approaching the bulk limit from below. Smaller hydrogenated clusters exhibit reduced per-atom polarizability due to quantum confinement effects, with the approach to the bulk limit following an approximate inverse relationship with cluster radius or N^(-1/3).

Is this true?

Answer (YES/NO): NO